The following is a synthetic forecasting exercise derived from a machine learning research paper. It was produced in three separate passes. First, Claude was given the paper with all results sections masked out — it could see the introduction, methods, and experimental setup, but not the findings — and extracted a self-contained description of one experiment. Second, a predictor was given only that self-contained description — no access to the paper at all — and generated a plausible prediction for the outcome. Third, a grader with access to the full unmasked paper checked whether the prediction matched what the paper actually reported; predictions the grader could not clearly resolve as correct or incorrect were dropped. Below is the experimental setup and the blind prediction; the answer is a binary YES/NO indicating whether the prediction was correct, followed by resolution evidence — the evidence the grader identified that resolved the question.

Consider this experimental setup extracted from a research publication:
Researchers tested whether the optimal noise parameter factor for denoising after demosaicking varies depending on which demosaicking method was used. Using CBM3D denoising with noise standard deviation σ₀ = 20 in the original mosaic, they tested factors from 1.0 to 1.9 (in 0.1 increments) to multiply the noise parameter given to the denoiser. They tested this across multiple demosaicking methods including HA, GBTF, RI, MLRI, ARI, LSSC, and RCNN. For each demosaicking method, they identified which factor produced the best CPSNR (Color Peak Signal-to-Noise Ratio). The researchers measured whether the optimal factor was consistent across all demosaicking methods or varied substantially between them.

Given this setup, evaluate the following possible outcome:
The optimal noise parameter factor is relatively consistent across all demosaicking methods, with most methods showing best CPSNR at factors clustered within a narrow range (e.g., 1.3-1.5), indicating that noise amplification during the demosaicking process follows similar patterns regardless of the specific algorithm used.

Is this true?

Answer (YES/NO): YES